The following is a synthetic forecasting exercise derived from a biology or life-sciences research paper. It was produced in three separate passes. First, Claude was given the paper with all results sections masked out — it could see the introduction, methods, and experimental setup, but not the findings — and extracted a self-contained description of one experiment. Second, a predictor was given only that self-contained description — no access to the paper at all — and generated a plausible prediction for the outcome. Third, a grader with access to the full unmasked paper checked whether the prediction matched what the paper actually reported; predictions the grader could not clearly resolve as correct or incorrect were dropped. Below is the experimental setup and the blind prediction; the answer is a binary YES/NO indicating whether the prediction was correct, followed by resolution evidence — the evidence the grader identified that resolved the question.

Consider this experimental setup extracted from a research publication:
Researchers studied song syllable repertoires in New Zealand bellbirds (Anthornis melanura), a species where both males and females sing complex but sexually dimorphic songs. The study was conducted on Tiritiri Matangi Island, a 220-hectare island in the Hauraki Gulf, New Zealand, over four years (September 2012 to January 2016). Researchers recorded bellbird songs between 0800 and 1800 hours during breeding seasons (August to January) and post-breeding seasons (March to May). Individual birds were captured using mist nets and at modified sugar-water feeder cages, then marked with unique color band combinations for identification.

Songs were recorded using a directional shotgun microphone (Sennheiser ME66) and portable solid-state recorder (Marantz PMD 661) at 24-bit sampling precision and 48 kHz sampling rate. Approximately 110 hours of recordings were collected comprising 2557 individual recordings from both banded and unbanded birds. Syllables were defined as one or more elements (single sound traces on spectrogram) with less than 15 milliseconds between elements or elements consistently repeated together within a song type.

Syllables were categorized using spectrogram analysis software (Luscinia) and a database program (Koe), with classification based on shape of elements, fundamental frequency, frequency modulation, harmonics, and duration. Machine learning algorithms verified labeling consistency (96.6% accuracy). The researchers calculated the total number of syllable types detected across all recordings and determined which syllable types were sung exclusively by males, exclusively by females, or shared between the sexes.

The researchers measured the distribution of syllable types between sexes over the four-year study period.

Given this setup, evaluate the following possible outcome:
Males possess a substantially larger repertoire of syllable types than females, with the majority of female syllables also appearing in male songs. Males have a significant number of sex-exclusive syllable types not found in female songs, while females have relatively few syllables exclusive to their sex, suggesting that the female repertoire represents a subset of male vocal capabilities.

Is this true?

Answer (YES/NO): NO